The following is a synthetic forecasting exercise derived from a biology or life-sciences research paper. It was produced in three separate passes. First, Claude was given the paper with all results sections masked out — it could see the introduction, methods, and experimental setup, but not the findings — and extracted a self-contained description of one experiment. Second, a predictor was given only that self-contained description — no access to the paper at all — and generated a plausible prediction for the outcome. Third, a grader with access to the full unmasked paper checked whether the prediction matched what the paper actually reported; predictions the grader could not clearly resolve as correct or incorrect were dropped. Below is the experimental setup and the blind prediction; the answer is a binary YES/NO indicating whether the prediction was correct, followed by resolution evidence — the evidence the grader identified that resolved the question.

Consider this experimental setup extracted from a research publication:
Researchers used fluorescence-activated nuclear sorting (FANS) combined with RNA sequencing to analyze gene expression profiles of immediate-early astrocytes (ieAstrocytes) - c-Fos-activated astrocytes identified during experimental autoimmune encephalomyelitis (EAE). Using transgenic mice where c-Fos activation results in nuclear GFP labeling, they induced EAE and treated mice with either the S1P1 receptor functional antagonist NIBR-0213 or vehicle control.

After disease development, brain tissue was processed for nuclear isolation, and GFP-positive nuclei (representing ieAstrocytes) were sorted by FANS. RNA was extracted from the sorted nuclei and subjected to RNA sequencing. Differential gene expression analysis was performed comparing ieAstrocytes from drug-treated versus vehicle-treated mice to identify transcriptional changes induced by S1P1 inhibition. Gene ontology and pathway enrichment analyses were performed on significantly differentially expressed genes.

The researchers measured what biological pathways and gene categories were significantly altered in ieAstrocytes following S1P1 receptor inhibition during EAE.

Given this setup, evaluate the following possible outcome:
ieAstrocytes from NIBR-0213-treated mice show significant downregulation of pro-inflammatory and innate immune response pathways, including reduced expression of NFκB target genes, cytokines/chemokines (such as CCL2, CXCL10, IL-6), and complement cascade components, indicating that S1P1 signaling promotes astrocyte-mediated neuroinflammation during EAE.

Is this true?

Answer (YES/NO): NO